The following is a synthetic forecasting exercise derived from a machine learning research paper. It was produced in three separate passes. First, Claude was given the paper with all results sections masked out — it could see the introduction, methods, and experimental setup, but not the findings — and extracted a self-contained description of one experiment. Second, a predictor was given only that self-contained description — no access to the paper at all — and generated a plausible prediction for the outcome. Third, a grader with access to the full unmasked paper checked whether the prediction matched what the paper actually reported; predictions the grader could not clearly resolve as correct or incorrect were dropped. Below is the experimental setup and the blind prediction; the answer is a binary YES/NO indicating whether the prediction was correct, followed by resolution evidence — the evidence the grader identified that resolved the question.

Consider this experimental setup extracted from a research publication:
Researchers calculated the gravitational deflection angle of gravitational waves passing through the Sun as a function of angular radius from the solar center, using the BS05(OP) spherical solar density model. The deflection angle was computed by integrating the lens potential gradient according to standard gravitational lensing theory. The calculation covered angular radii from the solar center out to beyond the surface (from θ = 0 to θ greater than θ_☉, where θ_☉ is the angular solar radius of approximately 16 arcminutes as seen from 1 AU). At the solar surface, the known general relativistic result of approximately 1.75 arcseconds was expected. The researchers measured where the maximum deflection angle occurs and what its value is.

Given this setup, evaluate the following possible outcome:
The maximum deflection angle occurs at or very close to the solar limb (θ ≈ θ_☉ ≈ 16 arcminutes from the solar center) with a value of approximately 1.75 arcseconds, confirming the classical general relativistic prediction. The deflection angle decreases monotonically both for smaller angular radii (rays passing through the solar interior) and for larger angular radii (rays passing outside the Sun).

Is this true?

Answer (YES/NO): NO